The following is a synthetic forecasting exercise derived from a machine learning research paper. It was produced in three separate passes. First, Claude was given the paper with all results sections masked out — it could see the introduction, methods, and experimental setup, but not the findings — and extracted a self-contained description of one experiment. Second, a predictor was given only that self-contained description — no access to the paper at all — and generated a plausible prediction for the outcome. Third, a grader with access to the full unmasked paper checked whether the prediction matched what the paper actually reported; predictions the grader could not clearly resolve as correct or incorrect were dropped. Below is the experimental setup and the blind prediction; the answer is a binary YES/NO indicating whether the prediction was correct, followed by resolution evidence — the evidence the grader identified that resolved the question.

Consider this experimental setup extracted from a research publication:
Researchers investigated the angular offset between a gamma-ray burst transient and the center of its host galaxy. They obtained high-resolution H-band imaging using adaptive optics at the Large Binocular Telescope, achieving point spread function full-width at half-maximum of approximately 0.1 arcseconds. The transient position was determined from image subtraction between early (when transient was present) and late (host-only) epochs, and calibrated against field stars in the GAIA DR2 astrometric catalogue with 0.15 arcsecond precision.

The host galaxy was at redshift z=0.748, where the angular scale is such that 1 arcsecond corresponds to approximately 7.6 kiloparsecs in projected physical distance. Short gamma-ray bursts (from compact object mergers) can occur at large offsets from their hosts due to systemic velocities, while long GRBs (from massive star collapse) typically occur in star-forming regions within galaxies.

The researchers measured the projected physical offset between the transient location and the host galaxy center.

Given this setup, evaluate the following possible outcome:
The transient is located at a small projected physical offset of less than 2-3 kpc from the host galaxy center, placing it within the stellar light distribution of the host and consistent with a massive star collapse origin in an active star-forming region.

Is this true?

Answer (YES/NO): YES